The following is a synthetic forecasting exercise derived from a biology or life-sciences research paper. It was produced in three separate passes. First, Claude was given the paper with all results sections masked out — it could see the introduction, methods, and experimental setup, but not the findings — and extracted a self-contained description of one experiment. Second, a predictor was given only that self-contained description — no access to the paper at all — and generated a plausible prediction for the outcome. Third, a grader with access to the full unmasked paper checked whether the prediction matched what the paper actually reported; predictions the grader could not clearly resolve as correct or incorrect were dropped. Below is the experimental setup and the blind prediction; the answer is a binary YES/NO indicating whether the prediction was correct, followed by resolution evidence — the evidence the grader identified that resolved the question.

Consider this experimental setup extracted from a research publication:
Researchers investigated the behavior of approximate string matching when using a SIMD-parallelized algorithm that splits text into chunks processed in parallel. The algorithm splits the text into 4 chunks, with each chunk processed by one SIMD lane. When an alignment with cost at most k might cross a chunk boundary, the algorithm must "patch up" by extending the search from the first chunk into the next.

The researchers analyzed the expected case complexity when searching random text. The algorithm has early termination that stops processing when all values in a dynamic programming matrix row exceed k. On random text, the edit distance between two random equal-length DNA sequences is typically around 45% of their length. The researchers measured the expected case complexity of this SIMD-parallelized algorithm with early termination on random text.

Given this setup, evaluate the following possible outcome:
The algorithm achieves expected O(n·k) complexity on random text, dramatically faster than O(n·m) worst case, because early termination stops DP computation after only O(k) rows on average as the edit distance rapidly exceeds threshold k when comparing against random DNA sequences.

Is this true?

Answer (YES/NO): NO